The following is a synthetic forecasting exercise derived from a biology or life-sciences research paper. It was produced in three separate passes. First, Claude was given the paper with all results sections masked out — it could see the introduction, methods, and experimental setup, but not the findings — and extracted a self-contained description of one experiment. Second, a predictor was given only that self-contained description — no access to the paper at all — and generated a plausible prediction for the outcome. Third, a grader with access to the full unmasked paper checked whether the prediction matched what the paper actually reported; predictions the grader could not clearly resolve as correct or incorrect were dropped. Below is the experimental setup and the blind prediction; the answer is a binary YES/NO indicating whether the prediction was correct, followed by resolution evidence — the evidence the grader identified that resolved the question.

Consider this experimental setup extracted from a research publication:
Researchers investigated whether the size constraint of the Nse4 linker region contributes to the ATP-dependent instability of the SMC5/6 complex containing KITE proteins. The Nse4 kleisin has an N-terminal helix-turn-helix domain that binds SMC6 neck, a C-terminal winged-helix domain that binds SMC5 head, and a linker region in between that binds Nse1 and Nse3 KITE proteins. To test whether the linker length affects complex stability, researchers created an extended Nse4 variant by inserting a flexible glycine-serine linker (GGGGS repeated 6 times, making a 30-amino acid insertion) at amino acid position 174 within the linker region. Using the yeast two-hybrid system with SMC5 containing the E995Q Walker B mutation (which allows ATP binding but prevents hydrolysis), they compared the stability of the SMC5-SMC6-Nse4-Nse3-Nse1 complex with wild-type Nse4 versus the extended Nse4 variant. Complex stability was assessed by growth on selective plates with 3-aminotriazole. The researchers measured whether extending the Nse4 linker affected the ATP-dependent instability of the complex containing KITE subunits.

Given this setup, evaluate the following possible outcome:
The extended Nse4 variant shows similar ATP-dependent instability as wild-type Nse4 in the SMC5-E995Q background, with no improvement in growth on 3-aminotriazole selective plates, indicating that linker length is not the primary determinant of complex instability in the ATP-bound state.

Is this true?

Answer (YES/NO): NO